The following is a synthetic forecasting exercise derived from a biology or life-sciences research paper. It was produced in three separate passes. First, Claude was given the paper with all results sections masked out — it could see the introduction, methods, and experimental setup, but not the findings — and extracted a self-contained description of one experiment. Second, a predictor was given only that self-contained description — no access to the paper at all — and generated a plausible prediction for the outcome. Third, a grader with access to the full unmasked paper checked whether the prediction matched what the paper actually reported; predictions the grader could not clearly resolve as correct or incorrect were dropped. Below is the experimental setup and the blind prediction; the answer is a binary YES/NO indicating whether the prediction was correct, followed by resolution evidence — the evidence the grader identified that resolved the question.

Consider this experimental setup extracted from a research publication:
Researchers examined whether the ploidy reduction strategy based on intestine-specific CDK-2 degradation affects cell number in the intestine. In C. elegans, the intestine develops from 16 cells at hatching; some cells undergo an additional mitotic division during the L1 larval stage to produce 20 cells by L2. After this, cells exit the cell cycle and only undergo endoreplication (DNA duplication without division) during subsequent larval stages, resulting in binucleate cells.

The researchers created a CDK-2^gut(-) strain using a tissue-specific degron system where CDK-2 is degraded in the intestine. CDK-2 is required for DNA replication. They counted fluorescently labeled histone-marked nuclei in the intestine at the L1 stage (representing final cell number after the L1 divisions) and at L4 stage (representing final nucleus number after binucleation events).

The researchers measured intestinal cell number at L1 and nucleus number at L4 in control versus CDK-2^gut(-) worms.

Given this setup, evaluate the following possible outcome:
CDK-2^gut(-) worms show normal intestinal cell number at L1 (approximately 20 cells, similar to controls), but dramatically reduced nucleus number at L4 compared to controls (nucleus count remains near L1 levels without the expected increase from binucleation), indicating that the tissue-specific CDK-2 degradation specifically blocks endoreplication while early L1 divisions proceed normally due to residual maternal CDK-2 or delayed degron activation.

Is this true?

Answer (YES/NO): YES